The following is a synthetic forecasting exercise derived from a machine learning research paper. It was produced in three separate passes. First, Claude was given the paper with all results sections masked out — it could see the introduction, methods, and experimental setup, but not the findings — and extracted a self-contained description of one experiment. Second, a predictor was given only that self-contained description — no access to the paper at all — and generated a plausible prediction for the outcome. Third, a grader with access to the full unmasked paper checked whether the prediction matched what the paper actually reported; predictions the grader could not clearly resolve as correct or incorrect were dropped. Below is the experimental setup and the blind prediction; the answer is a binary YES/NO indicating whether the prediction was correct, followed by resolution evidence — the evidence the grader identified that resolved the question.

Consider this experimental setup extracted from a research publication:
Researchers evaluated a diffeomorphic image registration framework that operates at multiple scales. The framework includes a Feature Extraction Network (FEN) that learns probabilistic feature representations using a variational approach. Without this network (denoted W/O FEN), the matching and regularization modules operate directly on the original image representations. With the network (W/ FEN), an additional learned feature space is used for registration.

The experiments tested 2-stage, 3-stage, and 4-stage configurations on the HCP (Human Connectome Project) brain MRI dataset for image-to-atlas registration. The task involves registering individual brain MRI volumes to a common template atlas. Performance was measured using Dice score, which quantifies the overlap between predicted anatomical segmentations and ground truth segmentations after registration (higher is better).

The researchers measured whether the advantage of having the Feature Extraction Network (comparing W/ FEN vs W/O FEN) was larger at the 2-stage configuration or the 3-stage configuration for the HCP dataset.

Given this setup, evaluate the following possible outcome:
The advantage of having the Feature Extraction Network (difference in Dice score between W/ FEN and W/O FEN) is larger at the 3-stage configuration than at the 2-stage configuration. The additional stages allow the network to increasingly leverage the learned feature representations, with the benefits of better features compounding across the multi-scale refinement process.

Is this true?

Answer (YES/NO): NO